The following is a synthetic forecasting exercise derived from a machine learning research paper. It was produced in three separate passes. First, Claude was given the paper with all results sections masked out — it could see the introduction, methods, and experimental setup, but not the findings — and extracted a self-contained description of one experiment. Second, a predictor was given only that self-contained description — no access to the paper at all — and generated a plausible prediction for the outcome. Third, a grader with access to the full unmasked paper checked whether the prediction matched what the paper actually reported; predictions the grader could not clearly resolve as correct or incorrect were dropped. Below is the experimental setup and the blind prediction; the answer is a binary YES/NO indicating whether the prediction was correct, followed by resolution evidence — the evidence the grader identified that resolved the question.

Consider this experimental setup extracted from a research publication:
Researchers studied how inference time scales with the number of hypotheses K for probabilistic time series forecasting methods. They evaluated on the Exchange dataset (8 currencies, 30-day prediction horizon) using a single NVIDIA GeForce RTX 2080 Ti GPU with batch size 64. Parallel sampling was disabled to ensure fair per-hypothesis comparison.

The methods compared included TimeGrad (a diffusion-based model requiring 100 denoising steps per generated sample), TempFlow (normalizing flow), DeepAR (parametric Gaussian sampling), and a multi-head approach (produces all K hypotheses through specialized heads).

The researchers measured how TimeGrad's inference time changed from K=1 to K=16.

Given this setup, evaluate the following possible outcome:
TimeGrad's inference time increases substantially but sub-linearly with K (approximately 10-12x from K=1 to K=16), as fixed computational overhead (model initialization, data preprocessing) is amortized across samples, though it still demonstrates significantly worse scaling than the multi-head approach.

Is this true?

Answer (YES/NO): NO